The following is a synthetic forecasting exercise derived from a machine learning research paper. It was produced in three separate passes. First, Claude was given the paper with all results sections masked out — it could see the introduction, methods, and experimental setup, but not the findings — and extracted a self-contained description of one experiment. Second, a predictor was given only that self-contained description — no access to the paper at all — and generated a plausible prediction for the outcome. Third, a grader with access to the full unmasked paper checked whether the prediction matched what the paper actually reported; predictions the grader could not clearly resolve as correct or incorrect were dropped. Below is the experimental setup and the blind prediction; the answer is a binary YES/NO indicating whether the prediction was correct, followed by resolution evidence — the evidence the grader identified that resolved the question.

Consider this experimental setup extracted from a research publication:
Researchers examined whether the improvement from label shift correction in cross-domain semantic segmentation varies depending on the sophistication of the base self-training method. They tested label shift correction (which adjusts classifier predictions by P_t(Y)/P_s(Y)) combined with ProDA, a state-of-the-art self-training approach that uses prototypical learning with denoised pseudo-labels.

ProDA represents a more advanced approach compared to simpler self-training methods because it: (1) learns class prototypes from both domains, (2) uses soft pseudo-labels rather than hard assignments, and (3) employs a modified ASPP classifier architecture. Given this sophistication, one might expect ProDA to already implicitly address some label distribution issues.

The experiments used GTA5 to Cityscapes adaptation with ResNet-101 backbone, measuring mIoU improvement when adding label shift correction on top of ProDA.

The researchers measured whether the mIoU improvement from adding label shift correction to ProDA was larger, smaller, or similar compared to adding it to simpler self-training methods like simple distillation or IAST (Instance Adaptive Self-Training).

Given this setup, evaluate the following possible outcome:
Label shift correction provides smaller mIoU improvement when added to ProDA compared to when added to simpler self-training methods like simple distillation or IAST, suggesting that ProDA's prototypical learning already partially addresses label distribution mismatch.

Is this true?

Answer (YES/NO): YES